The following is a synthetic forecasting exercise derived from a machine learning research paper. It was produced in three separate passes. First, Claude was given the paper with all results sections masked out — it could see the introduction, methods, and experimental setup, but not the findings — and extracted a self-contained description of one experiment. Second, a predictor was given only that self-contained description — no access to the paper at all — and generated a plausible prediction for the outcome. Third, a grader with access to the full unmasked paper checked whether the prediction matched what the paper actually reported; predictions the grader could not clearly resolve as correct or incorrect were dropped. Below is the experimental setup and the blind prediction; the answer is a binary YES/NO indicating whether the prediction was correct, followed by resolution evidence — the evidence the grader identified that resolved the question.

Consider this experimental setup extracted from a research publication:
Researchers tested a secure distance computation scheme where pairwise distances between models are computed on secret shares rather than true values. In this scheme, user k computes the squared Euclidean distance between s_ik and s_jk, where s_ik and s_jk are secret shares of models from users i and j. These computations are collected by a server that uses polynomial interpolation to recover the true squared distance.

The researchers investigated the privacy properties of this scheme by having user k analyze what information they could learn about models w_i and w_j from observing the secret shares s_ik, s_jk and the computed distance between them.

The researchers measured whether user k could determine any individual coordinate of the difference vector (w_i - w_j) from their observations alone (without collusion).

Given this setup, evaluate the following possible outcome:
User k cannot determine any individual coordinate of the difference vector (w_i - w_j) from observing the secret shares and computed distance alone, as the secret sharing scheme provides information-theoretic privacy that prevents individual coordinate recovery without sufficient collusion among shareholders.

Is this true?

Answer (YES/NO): YES